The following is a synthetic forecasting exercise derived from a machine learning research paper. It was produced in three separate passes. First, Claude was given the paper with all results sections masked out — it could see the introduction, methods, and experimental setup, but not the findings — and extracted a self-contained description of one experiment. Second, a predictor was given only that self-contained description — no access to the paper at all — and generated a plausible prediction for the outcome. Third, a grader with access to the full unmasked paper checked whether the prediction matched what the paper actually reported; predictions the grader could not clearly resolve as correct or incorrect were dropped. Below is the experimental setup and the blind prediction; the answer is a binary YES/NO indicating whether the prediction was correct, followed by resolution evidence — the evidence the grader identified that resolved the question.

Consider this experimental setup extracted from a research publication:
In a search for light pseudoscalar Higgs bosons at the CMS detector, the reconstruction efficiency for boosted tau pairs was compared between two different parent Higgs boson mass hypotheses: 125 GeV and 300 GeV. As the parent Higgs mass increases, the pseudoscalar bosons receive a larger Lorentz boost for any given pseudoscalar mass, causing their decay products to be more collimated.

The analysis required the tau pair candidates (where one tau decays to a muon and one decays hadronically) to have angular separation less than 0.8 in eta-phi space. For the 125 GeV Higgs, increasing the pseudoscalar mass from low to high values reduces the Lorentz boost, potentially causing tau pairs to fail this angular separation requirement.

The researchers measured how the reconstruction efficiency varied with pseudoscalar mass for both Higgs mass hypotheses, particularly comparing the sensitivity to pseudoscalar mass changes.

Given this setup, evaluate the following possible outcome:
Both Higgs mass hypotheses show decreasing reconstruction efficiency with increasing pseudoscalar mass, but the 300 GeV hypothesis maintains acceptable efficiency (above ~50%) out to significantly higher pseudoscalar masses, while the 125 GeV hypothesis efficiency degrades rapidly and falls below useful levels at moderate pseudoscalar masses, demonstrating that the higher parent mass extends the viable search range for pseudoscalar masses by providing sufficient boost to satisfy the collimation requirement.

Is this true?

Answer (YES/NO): NO